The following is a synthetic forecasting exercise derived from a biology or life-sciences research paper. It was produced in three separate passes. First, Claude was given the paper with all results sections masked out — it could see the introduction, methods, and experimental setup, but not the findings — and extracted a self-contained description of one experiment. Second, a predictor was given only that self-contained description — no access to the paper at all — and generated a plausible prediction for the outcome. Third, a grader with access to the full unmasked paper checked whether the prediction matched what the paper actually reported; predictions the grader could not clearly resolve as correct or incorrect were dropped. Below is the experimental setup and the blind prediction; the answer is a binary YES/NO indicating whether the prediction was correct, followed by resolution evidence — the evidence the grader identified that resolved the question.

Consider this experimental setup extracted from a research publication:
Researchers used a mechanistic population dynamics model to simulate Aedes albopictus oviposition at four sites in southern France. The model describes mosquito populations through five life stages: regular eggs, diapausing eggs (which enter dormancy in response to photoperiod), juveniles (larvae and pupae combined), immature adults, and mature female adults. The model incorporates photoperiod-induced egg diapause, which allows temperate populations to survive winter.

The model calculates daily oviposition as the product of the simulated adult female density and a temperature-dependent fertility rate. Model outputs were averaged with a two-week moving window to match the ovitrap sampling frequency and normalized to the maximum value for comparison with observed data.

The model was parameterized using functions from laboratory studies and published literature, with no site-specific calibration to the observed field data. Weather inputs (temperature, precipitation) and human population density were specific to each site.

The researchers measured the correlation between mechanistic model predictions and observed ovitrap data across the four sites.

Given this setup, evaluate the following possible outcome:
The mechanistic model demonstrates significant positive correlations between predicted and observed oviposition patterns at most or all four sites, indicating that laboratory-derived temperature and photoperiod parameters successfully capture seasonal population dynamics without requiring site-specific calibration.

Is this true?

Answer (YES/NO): YES